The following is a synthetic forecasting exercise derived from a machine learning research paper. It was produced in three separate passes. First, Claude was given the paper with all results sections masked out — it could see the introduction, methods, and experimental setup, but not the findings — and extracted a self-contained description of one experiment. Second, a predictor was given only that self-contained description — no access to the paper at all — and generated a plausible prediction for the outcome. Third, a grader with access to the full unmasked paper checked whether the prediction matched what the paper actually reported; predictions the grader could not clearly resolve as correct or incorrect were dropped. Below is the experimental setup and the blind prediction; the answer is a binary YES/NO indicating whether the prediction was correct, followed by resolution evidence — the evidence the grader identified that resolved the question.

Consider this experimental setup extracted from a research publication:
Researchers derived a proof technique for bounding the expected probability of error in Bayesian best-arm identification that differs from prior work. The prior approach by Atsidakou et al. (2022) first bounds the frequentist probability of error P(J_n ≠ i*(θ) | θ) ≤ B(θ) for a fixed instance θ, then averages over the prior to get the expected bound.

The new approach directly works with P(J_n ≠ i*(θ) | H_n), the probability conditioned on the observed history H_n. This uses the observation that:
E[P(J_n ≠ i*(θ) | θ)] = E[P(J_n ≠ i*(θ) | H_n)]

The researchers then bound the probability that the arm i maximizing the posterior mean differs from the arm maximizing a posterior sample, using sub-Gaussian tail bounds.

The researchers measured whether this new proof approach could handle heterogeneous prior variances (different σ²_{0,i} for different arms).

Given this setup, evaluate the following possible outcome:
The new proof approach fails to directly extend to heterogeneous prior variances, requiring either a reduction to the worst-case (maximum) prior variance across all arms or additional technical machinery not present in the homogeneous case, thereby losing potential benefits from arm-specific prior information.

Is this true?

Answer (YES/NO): NO